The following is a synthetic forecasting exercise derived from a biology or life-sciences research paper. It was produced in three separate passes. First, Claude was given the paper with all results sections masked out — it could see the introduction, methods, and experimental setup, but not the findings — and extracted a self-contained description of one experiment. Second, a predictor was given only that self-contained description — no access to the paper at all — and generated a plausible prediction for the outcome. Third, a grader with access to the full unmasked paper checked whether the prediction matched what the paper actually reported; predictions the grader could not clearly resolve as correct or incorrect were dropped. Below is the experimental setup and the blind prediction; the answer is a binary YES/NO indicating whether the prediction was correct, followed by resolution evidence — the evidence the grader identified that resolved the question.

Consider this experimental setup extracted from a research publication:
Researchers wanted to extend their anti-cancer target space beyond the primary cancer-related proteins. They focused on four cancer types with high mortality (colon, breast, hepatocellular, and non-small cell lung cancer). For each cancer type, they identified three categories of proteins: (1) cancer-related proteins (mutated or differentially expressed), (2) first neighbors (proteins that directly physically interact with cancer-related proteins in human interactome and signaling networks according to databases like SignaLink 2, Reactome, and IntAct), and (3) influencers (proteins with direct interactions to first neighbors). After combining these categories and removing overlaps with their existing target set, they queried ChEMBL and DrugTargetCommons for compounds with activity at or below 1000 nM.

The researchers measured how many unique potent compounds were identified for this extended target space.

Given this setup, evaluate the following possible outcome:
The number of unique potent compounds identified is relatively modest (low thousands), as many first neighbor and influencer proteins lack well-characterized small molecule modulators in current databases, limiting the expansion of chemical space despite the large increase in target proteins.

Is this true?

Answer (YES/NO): NO